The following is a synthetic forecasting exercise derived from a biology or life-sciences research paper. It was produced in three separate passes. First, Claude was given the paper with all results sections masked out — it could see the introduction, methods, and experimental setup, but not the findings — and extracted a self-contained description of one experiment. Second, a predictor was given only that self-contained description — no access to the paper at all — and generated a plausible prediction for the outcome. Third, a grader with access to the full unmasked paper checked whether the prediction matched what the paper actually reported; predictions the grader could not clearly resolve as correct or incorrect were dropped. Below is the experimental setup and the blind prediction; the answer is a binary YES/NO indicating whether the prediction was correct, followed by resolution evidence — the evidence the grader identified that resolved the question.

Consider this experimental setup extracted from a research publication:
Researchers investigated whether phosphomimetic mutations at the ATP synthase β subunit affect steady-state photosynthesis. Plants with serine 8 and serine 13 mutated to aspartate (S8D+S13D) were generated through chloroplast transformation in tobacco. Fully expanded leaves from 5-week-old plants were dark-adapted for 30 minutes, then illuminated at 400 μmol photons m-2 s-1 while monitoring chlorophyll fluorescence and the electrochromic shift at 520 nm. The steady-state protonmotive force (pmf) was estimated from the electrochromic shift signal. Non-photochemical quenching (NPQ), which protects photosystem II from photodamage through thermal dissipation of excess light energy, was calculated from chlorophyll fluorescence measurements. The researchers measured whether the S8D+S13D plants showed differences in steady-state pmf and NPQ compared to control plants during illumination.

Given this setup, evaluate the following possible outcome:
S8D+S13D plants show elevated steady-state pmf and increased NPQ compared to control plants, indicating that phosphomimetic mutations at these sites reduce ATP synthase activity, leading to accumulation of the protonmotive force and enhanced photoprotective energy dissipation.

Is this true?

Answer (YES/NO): YES